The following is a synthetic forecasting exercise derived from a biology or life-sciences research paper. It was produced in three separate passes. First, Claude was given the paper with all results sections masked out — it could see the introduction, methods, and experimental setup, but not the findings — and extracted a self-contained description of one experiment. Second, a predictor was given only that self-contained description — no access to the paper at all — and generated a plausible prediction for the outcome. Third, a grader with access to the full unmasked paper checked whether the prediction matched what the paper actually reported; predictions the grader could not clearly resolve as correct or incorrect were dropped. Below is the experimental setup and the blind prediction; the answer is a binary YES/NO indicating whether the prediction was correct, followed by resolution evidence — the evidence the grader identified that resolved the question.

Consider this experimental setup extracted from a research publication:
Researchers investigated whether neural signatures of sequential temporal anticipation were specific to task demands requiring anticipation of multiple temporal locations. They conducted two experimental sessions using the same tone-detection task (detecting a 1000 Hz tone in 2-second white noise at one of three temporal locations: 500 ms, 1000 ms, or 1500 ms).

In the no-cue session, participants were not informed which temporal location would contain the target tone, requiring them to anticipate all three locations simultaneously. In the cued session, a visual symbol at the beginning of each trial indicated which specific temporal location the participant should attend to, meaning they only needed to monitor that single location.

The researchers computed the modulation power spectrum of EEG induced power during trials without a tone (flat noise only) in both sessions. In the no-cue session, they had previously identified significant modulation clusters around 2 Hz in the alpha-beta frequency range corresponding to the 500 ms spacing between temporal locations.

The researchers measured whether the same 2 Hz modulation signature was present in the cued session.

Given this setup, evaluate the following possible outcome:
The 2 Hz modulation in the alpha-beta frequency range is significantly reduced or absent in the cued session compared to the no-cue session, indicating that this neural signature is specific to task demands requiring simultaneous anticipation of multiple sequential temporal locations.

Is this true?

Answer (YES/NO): YES